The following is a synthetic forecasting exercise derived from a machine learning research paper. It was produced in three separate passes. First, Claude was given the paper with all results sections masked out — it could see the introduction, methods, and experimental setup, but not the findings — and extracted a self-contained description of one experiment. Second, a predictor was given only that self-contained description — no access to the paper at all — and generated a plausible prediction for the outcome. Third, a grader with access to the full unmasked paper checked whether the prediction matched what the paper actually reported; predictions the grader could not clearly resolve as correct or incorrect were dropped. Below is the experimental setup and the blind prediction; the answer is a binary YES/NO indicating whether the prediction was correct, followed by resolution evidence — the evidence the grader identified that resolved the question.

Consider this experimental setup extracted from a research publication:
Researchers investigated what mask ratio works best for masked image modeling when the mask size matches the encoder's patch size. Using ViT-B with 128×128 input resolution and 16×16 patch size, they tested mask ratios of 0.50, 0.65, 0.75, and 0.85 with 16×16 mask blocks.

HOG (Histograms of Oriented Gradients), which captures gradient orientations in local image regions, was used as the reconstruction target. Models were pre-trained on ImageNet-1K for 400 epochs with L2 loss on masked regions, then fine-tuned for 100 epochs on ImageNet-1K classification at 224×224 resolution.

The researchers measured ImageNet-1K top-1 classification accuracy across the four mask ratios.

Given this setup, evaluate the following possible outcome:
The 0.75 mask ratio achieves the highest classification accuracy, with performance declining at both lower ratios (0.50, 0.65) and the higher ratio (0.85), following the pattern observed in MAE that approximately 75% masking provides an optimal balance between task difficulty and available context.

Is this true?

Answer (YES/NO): YES